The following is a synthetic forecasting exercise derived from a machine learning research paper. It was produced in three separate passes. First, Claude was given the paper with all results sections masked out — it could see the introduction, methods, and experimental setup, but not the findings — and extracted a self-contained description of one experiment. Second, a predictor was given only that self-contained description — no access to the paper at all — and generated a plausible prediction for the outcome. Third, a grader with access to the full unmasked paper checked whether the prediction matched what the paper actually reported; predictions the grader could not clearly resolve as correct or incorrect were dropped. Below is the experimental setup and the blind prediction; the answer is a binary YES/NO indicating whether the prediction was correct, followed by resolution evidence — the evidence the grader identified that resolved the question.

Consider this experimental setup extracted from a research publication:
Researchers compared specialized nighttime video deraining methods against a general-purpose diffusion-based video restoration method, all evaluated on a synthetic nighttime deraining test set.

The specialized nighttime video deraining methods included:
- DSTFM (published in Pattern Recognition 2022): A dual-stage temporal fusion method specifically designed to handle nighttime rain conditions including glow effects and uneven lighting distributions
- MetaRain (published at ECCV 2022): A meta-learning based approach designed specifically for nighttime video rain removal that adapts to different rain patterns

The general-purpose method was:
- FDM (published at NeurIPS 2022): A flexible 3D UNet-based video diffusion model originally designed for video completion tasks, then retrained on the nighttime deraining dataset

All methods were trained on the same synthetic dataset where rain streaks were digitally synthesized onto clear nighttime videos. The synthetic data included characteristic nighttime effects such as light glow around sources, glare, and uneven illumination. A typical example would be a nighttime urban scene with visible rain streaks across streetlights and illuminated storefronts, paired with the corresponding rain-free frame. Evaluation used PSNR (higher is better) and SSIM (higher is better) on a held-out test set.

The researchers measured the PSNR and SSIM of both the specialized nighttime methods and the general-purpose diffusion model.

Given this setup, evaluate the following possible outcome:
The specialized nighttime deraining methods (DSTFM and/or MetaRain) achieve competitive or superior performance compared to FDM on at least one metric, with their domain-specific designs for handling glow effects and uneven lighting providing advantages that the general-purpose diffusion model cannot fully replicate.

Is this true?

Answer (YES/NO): NO